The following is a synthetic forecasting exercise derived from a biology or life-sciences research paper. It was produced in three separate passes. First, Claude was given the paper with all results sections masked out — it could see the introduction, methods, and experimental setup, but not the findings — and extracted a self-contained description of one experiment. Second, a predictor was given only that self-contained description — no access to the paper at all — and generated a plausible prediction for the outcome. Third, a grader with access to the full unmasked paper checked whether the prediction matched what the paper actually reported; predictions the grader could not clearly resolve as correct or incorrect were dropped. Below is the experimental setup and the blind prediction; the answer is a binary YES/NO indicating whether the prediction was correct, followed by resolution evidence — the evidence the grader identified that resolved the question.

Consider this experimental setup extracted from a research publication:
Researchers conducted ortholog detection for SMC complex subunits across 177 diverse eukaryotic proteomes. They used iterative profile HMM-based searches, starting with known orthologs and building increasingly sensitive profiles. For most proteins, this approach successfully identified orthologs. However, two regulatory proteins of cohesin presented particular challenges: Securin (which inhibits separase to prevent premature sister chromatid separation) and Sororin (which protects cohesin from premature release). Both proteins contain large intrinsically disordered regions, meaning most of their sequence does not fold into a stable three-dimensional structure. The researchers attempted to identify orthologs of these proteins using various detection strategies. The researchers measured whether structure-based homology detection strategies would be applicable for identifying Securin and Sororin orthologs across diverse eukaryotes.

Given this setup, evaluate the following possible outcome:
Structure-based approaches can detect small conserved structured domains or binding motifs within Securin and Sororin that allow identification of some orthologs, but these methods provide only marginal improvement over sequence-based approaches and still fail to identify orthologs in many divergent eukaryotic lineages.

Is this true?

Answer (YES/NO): NO